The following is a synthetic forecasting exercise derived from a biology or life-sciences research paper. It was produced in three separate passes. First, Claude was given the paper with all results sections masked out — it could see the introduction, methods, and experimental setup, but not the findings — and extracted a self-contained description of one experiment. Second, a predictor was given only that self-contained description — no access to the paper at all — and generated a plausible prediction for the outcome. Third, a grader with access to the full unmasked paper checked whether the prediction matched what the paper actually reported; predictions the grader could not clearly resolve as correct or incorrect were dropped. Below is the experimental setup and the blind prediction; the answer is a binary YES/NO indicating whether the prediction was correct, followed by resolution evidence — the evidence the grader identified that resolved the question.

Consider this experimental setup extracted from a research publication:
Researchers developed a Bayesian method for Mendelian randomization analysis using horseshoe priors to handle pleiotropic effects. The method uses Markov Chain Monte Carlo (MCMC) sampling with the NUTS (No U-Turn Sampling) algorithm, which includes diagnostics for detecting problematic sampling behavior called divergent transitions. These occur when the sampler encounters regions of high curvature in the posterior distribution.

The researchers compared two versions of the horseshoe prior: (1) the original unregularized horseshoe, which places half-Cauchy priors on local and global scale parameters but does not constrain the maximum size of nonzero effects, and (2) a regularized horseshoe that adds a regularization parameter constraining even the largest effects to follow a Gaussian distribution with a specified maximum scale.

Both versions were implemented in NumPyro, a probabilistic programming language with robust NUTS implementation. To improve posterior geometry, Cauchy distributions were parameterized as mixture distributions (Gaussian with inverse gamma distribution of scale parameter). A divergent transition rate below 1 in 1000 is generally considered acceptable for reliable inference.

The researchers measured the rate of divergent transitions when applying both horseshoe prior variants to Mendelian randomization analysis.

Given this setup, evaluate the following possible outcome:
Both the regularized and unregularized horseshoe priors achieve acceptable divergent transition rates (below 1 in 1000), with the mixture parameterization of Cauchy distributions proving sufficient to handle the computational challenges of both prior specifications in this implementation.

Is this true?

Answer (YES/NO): NO